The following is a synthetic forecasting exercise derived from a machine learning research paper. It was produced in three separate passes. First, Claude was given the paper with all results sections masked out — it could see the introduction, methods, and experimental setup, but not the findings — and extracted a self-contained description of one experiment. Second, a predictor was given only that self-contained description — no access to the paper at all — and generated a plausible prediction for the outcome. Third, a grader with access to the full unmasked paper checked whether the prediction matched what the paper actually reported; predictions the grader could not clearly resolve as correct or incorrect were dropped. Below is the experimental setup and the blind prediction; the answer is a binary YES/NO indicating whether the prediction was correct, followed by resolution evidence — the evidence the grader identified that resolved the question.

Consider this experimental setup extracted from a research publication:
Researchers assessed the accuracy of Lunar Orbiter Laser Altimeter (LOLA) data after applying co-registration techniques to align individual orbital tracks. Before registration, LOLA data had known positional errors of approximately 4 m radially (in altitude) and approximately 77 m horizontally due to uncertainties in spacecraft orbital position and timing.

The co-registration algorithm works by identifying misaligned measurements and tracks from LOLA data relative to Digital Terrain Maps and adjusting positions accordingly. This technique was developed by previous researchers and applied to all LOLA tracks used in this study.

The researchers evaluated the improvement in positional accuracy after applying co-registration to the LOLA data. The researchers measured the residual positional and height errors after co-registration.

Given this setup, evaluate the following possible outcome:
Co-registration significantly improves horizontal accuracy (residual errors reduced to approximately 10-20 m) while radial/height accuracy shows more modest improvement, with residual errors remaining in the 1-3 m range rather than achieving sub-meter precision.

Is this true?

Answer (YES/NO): NO